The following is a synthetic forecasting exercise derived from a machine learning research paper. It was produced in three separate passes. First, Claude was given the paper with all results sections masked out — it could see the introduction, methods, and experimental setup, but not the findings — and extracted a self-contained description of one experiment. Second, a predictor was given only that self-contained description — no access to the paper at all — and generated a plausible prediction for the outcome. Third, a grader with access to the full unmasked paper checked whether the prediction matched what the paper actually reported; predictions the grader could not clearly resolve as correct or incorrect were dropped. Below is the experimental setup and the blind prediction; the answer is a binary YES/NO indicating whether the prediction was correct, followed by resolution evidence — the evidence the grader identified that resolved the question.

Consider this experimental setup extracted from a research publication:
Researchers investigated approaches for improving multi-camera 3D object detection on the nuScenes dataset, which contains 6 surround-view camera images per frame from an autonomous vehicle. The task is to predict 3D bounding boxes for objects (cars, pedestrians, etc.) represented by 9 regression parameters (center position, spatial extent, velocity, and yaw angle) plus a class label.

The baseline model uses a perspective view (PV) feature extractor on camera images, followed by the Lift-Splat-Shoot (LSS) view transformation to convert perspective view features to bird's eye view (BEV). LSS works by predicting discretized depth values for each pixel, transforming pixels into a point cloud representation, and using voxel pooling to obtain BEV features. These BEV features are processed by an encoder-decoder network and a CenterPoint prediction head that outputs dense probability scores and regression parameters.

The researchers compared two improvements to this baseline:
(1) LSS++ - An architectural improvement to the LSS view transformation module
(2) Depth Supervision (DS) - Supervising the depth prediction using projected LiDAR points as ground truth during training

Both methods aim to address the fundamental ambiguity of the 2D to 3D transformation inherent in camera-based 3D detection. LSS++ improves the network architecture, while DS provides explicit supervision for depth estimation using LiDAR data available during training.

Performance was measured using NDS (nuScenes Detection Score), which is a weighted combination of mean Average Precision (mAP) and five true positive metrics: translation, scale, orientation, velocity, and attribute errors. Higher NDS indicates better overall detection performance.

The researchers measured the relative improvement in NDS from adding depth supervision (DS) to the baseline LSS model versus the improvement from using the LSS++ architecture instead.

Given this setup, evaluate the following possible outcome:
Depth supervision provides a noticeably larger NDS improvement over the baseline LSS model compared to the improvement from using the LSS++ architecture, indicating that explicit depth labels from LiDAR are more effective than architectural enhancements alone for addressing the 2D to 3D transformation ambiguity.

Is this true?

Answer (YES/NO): NO